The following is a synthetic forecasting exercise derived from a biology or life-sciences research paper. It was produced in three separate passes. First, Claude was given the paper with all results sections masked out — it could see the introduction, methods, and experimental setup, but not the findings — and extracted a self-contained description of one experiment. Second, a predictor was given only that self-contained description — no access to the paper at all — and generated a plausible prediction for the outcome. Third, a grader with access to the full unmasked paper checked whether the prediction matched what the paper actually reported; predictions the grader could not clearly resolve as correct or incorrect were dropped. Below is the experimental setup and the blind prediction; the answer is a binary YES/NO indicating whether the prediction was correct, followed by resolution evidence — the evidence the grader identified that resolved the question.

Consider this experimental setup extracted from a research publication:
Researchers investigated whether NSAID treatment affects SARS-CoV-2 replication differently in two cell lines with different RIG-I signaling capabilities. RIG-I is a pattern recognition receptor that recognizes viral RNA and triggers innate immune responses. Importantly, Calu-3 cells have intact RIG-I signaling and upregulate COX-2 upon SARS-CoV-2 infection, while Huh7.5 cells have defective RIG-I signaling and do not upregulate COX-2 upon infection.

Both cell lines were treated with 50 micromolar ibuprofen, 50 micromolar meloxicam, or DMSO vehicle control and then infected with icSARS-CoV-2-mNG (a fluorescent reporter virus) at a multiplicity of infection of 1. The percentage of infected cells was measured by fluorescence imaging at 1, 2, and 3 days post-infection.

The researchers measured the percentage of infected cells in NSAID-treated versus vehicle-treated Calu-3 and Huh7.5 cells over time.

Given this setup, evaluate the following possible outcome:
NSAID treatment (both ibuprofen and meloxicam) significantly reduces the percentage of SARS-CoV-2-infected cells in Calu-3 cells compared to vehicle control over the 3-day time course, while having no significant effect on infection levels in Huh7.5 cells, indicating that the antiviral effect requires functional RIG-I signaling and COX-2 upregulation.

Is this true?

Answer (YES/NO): NO